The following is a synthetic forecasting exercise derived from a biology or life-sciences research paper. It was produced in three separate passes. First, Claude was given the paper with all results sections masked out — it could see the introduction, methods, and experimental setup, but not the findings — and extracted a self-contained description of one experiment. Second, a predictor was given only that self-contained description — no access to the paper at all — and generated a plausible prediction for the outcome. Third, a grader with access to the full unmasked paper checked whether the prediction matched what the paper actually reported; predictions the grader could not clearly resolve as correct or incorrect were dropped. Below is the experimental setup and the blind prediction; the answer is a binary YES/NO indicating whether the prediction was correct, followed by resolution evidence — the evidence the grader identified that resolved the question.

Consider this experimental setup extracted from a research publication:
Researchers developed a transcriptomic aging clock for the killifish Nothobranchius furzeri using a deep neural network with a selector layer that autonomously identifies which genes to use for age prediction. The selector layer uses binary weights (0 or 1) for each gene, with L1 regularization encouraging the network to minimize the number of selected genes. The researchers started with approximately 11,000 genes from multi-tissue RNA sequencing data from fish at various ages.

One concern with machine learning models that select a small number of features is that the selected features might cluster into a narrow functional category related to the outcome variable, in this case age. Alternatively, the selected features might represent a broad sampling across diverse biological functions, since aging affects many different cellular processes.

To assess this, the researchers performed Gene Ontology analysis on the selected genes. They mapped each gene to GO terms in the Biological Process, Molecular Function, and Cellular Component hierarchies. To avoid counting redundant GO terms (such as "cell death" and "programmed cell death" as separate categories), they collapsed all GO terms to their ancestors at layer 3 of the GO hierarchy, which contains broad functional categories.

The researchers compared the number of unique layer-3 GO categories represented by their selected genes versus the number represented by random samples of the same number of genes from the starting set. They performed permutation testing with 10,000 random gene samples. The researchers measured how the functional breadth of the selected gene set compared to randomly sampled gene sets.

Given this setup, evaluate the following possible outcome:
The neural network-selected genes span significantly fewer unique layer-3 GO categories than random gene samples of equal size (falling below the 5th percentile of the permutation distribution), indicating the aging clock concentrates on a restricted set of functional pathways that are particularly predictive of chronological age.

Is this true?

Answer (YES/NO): NO